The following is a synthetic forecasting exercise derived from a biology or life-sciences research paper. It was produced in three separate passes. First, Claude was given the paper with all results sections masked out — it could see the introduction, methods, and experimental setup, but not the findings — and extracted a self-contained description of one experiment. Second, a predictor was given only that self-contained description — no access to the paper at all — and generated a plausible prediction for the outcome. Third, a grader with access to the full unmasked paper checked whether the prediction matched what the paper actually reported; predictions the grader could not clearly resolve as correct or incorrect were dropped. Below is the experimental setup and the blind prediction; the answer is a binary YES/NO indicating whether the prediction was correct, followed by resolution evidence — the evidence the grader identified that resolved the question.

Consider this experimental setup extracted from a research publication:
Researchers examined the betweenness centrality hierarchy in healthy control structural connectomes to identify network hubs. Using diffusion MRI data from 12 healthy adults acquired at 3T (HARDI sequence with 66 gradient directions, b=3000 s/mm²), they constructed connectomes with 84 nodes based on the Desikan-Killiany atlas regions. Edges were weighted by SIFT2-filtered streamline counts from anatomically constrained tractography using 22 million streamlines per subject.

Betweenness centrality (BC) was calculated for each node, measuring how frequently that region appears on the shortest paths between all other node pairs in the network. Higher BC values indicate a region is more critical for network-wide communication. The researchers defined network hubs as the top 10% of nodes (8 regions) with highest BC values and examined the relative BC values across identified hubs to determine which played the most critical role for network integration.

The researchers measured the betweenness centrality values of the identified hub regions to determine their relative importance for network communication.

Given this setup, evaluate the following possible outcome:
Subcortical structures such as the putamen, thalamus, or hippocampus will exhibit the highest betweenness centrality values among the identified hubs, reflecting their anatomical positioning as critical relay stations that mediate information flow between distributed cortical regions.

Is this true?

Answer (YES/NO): NO